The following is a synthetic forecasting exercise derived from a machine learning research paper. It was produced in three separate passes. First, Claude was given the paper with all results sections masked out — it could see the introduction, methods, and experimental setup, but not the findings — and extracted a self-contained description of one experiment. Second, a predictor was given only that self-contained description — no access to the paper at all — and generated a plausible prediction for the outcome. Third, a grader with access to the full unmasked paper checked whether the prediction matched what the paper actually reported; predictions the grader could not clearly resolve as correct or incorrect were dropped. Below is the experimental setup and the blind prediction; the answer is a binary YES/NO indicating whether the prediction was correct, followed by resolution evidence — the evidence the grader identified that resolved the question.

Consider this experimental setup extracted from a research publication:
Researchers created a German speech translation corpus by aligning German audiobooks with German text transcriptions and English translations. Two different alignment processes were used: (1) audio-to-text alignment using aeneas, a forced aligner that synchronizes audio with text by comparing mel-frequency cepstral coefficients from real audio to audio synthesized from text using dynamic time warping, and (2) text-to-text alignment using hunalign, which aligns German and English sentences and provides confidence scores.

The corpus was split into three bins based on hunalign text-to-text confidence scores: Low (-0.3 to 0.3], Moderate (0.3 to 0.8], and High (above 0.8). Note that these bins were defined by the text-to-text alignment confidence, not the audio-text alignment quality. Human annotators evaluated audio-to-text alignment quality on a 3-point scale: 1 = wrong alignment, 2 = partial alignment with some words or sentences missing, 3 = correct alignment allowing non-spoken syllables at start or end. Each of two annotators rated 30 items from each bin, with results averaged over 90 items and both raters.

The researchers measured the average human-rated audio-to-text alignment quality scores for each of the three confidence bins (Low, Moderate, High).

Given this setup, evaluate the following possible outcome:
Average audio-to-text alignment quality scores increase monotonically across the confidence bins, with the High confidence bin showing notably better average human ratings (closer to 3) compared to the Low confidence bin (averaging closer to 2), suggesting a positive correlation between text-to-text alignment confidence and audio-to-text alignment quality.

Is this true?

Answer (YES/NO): NO